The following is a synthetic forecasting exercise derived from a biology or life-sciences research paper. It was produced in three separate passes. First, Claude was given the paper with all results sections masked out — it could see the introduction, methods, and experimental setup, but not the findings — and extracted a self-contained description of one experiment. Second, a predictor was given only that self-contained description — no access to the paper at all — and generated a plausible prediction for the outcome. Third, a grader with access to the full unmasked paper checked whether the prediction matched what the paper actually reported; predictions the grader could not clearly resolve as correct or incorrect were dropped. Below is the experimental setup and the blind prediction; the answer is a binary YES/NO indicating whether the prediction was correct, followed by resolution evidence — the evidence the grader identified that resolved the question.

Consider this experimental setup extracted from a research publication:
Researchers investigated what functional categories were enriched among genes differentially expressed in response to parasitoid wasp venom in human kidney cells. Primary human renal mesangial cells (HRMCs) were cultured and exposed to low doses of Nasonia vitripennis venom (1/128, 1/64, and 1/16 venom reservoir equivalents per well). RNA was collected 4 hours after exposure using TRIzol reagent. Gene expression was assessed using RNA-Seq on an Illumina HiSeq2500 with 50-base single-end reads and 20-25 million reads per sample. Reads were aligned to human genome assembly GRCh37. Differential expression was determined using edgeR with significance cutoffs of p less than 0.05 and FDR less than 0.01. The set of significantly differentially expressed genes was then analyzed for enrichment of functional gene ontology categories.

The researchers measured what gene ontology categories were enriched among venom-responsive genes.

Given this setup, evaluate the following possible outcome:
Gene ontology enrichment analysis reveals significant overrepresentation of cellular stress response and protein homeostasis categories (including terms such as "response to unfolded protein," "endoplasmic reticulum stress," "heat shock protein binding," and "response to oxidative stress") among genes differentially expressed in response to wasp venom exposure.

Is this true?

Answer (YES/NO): NO